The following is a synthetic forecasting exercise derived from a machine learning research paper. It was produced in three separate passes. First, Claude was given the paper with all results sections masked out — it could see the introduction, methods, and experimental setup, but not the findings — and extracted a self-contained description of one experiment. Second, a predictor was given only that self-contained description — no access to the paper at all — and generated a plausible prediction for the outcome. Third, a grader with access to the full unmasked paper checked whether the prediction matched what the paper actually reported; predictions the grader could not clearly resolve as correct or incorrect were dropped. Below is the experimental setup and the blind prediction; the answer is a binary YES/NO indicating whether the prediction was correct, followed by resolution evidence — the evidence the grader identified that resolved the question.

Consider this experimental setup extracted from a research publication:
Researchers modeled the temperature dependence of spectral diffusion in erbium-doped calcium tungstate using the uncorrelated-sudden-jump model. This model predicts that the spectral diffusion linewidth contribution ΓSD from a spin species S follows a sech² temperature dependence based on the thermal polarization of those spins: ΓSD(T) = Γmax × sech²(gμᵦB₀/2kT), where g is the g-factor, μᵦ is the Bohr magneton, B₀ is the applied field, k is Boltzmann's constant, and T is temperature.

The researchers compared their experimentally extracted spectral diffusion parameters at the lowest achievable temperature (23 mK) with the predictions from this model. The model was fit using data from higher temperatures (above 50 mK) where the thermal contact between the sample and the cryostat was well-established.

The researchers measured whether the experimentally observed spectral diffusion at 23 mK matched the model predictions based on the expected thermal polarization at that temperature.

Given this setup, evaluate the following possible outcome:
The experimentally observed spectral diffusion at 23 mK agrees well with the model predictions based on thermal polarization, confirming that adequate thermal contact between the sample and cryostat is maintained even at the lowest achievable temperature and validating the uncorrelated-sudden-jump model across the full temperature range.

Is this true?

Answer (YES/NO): NO